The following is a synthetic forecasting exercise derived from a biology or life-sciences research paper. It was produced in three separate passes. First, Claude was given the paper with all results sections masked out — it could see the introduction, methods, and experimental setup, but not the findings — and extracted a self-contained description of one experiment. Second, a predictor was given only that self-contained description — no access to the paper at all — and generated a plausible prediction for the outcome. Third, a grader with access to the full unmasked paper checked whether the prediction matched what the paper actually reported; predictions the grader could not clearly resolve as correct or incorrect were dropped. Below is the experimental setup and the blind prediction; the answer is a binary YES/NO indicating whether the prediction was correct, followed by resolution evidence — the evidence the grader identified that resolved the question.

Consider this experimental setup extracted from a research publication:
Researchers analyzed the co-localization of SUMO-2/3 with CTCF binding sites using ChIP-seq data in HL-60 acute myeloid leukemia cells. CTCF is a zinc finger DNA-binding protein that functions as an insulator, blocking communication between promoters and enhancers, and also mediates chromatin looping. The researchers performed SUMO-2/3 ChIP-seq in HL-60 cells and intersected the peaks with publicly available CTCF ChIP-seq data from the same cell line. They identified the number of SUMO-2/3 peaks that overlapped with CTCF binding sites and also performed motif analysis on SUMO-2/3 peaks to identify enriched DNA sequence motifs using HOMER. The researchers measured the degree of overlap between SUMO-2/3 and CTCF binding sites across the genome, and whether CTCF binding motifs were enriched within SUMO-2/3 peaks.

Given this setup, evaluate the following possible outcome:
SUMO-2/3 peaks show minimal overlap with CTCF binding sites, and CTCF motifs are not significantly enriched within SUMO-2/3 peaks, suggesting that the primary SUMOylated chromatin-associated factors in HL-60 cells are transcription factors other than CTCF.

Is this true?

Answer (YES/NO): NO